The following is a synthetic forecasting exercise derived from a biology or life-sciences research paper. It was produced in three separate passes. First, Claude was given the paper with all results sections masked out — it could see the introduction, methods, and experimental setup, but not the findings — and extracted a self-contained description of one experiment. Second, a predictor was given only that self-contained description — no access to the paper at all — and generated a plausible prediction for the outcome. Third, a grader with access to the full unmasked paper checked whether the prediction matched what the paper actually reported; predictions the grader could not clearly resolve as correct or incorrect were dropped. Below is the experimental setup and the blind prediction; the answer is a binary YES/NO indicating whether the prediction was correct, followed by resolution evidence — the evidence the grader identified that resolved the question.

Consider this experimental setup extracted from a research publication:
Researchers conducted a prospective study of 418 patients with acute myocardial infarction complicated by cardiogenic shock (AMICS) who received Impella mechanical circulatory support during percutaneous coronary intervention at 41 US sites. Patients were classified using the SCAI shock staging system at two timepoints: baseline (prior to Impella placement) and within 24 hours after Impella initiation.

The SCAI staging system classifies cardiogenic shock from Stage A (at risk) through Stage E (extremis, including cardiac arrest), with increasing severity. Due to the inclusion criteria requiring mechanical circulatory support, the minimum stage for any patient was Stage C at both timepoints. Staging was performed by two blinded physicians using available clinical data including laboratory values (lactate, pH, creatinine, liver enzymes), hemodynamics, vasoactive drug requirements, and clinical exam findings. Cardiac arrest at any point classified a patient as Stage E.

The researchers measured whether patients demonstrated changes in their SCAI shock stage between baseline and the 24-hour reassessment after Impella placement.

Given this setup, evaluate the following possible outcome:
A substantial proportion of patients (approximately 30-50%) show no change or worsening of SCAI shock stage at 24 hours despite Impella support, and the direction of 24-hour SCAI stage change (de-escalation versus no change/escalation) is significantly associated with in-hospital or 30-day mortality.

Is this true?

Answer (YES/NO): NO